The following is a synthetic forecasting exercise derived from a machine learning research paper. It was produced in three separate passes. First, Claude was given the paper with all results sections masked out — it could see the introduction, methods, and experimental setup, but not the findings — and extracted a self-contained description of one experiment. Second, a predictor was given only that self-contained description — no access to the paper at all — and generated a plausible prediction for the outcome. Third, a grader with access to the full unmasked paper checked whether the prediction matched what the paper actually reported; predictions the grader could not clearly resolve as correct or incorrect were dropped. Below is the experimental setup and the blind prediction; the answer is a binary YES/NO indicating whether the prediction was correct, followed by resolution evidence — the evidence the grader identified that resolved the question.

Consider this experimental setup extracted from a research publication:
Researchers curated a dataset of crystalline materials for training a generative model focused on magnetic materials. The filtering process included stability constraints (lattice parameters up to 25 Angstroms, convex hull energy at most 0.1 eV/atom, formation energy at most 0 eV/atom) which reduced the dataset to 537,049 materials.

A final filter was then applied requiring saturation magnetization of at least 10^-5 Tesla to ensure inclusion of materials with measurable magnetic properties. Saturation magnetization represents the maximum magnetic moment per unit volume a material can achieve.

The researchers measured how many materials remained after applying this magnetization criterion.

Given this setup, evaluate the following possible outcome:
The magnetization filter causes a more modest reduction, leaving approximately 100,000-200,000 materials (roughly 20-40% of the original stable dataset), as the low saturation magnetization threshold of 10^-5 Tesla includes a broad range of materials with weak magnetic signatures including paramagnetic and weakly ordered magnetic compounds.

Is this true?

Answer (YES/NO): YES